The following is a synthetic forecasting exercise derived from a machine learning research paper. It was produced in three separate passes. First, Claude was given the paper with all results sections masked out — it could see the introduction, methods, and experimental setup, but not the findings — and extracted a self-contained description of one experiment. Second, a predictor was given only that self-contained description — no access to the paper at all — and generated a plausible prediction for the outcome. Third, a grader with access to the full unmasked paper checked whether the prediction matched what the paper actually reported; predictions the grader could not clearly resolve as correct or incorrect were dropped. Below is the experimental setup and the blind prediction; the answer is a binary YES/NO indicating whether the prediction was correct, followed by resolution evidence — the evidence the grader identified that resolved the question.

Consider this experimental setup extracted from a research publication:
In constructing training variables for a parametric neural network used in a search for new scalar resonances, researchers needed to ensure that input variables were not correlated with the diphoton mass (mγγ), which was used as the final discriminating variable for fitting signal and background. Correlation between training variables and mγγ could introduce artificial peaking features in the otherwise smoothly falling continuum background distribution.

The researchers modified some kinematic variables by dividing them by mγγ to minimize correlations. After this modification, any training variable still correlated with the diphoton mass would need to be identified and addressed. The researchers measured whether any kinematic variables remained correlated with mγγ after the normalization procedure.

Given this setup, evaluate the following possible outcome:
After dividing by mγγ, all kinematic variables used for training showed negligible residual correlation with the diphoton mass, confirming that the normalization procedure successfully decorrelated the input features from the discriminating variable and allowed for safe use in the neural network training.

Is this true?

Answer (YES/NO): NO